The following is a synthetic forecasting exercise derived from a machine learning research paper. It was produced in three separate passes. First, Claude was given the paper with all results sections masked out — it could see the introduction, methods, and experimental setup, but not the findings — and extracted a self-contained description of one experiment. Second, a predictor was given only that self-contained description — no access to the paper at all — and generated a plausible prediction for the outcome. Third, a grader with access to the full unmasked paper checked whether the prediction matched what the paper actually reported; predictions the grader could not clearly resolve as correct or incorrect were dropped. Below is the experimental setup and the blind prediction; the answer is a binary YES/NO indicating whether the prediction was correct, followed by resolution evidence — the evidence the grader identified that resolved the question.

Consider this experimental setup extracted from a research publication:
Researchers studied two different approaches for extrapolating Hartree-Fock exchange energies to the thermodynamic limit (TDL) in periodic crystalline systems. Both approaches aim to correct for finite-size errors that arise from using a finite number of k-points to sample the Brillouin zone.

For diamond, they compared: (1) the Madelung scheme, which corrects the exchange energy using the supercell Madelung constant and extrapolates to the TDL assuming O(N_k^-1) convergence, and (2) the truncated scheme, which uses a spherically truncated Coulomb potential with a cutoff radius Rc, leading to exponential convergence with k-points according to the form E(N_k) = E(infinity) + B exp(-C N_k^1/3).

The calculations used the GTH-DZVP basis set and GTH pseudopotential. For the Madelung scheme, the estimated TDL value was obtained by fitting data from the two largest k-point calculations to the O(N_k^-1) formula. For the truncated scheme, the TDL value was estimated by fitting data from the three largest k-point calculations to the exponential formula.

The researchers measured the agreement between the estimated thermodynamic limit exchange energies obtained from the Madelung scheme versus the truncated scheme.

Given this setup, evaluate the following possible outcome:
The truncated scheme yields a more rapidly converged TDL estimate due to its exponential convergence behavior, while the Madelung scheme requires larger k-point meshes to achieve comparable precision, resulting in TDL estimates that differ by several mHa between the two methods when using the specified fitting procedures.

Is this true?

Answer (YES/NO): NO